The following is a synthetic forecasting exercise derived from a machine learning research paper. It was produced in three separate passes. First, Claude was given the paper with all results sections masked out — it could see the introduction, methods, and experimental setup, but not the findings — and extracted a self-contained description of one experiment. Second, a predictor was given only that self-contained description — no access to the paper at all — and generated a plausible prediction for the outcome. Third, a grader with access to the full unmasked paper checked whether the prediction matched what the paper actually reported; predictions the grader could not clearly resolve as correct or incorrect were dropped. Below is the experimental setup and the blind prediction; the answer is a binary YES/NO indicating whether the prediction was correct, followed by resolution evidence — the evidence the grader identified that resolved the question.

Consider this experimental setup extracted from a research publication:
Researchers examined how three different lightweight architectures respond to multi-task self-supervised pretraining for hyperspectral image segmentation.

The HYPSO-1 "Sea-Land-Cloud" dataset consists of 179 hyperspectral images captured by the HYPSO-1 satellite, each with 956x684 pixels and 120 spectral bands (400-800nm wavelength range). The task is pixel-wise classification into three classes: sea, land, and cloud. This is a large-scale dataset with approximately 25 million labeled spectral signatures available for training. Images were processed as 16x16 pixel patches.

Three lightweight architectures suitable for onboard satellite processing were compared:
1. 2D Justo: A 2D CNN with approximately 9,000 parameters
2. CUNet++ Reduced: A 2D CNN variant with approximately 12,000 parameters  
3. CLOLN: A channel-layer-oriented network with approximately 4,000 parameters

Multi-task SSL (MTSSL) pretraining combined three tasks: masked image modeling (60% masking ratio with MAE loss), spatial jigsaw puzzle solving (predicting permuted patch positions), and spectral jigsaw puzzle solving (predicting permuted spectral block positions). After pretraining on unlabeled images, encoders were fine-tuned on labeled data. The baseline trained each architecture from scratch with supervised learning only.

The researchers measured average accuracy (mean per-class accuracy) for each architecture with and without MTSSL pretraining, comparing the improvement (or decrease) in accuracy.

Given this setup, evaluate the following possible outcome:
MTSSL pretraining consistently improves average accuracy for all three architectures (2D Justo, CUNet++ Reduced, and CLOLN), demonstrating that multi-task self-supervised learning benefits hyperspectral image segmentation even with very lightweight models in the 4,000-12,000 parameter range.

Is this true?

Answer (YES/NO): NO